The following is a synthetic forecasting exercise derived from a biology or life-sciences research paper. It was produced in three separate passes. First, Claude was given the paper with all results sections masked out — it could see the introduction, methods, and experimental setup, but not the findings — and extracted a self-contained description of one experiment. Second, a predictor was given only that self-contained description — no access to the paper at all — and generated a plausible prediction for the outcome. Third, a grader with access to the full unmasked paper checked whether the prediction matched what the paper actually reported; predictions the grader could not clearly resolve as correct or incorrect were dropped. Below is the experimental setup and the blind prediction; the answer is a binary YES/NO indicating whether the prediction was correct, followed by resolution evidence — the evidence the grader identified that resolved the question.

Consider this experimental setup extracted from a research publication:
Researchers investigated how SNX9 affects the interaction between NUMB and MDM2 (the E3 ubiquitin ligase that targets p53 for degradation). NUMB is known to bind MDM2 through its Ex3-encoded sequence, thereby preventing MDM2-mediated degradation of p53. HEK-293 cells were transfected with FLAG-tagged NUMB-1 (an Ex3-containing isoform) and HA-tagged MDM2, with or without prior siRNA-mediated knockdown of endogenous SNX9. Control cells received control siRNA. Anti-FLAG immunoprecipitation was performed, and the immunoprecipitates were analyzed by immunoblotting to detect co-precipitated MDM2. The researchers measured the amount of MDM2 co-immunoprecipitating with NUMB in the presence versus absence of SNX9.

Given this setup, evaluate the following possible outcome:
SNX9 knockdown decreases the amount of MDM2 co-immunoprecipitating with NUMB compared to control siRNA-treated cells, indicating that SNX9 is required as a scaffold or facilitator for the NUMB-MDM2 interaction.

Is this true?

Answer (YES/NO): NO